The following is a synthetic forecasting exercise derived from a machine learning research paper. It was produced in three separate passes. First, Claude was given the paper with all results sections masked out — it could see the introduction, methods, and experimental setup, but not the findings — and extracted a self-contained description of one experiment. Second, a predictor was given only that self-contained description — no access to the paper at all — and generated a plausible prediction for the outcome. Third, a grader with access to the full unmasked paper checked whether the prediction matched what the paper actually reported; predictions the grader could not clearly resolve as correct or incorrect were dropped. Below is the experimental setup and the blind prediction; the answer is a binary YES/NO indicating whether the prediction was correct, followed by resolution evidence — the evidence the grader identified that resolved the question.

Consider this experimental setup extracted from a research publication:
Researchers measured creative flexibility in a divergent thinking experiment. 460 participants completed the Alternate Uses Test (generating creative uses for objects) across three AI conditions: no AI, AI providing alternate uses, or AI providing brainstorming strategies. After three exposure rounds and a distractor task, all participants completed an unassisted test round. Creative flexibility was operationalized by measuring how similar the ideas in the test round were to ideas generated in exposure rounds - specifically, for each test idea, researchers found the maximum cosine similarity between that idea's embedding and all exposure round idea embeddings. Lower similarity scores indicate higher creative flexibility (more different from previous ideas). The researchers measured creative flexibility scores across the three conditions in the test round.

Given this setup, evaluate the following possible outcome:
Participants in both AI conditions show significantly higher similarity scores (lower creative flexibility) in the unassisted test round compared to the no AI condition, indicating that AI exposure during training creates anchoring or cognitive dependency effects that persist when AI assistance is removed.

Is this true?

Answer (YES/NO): NO